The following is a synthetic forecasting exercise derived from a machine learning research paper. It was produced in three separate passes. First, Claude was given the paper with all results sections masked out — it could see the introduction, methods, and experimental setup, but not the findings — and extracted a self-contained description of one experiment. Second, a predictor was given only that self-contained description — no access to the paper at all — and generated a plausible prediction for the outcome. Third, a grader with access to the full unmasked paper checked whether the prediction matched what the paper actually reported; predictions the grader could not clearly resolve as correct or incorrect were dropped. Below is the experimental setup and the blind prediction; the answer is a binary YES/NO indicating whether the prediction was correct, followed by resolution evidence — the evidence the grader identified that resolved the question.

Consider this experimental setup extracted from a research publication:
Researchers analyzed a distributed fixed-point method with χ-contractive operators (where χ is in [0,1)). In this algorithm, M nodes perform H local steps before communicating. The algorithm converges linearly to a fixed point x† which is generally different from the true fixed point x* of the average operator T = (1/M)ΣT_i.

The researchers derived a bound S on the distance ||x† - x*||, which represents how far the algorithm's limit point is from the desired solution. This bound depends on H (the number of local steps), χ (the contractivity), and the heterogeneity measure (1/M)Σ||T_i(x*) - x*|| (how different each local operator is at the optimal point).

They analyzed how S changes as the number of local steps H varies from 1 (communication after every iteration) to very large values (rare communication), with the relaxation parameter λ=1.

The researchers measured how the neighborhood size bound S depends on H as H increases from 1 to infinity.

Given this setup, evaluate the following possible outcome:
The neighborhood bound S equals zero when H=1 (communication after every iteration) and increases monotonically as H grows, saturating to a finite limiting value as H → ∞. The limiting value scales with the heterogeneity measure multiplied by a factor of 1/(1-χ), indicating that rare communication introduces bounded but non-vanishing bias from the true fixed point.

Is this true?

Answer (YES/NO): NO